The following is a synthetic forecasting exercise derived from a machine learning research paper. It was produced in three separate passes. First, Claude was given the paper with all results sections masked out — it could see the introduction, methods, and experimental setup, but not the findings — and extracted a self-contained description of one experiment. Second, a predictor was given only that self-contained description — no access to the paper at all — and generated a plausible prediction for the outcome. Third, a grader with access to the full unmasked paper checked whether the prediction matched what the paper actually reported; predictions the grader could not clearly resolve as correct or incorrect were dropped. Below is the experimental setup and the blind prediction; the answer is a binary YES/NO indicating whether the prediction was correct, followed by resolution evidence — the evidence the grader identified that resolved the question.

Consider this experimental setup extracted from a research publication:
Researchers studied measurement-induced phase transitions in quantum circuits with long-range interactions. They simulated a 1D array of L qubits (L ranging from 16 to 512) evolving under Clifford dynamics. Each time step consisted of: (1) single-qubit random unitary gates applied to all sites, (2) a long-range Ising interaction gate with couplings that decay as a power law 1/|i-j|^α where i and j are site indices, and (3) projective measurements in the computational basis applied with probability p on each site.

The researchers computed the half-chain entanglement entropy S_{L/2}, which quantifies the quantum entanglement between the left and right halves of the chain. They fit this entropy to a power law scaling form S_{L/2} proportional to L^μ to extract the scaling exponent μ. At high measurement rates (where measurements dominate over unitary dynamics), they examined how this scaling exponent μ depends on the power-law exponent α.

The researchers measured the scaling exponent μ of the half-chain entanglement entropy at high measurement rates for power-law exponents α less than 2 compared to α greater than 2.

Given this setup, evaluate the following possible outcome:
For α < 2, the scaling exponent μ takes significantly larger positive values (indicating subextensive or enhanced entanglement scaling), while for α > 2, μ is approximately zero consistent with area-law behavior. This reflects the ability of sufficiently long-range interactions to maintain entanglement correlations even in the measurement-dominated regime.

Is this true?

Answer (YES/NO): YES